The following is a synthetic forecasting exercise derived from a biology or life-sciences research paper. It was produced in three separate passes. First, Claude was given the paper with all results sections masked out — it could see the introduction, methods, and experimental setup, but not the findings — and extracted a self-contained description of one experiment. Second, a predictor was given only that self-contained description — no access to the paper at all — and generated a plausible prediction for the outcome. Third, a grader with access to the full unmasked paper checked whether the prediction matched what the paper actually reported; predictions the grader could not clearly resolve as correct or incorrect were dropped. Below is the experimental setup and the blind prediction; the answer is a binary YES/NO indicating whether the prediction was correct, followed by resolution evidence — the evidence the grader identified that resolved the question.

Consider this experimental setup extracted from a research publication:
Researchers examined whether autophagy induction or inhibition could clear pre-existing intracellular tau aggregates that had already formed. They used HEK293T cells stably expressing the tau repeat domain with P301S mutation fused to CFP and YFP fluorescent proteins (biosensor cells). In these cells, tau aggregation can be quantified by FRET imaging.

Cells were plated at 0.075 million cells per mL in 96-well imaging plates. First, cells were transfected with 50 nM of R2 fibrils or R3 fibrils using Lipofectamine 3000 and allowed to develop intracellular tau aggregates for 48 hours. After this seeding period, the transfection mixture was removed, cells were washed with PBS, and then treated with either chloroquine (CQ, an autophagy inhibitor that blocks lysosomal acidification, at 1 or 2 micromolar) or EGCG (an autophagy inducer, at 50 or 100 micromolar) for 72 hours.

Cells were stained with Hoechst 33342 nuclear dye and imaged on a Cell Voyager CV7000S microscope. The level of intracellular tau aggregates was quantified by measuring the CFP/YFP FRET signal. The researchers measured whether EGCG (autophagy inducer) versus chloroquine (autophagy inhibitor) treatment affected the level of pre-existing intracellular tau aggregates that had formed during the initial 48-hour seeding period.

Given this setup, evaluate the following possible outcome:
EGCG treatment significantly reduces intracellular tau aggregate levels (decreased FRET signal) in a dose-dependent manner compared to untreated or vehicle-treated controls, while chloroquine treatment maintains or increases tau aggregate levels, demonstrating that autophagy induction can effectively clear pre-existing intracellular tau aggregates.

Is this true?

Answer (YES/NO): NO